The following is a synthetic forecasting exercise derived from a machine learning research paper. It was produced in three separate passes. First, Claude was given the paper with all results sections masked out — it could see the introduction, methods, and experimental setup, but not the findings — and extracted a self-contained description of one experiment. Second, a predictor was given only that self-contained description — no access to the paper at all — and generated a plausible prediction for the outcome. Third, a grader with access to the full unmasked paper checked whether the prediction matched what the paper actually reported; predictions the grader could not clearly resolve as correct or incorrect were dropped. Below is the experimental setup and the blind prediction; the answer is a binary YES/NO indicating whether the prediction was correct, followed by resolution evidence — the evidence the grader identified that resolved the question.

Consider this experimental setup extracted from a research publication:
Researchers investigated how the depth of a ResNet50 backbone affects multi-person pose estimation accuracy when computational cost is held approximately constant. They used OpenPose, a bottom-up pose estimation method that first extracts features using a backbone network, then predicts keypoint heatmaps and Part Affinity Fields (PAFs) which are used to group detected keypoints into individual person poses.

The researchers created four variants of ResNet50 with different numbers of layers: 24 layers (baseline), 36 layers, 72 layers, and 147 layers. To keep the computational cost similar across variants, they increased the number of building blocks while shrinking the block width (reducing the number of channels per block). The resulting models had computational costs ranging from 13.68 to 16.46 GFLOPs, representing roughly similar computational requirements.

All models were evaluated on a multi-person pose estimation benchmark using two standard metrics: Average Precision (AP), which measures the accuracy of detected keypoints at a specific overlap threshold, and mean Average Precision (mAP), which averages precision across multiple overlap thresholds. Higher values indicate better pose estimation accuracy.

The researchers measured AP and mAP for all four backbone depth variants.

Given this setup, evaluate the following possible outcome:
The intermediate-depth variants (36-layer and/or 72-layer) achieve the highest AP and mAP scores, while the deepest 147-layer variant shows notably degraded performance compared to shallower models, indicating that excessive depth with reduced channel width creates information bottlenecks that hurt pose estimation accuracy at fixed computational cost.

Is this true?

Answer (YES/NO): NO